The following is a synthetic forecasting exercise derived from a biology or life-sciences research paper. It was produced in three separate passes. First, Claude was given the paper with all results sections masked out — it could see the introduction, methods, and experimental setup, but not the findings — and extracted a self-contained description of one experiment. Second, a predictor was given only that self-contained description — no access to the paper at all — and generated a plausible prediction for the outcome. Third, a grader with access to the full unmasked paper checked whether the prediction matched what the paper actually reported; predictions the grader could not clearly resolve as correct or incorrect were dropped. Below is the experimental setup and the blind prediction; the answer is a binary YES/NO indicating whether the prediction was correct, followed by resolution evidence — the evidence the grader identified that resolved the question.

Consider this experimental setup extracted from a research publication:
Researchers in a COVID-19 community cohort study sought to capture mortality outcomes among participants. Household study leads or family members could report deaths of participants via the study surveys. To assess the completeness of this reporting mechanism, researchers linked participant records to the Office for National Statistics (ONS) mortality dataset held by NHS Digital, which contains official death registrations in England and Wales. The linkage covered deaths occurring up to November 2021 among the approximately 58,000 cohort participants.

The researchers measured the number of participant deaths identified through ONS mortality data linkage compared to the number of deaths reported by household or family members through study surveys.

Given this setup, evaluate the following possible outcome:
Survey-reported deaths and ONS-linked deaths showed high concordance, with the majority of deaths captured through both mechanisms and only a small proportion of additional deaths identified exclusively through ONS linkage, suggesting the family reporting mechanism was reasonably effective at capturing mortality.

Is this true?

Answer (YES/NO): NO